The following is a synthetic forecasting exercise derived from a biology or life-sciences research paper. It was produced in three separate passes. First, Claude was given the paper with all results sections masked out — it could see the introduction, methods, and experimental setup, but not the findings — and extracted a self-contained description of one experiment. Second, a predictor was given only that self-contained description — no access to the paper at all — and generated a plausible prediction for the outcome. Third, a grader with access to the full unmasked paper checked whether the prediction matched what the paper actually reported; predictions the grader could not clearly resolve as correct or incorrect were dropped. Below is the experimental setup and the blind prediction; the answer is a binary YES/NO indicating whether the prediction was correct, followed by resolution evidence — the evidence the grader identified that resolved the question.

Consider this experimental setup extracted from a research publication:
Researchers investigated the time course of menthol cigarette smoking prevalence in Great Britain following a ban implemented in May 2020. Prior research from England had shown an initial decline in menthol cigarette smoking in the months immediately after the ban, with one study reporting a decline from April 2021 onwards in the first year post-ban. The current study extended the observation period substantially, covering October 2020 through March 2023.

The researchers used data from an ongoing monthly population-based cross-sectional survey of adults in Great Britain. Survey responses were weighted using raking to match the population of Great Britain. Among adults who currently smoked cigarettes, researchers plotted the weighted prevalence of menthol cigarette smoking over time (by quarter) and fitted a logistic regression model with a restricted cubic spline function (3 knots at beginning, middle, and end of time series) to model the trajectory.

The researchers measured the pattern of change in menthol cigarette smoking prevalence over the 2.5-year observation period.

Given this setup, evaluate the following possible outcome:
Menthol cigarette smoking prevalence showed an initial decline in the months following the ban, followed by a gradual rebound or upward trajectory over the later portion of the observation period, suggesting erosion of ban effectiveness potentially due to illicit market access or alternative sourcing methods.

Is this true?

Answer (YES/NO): NO